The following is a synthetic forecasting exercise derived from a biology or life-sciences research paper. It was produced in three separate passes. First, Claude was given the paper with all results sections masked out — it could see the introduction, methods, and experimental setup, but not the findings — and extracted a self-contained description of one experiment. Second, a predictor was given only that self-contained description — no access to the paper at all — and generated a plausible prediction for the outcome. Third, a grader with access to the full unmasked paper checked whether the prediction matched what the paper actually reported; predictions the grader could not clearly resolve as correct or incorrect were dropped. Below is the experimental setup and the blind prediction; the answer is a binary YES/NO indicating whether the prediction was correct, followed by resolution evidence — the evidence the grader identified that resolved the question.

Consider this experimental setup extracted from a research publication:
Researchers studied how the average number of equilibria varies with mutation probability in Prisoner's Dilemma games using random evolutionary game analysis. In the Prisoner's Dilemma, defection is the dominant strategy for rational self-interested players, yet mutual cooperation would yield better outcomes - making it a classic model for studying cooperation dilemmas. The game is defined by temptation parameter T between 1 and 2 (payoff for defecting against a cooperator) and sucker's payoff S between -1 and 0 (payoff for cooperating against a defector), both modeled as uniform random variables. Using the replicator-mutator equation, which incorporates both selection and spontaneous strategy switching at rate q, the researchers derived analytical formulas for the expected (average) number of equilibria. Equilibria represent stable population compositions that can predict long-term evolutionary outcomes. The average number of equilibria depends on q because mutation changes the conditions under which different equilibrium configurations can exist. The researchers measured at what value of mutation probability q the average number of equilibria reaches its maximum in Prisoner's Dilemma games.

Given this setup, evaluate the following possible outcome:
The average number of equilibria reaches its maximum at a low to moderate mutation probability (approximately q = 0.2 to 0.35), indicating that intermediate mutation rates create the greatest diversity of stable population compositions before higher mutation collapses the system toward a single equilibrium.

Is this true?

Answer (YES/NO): NO